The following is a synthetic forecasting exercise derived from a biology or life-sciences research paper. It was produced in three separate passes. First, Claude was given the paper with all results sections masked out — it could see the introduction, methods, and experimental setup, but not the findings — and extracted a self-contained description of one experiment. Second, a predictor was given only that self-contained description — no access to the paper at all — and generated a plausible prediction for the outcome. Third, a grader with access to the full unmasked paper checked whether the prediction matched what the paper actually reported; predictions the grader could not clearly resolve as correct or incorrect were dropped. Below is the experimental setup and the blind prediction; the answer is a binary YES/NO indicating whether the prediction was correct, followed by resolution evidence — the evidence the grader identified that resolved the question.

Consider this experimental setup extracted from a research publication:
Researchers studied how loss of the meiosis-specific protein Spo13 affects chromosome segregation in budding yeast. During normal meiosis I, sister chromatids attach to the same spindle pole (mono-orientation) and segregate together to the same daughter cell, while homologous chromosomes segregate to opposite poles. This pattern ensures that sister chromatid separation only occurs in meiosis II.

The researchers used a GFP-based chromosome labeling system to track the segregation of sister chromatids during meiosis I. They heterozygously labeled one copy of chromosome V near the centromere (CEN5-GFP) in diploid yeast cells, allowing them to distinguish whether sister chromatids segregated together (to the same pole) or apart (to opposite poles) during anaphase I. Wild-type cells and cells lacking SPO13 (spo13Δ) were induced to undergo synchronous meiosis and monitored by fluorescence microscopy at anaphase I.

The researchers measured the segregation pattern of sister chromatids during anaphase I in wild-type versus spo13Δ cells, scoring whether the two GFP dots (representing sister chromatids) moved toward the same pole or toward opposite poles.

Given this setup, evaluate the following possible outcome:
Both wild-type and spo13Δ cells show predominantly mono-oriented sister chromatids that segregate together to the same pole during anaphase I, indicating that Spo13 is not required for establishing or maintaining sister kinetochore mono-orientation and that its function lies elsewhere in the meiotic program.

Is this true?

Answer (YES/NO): NO